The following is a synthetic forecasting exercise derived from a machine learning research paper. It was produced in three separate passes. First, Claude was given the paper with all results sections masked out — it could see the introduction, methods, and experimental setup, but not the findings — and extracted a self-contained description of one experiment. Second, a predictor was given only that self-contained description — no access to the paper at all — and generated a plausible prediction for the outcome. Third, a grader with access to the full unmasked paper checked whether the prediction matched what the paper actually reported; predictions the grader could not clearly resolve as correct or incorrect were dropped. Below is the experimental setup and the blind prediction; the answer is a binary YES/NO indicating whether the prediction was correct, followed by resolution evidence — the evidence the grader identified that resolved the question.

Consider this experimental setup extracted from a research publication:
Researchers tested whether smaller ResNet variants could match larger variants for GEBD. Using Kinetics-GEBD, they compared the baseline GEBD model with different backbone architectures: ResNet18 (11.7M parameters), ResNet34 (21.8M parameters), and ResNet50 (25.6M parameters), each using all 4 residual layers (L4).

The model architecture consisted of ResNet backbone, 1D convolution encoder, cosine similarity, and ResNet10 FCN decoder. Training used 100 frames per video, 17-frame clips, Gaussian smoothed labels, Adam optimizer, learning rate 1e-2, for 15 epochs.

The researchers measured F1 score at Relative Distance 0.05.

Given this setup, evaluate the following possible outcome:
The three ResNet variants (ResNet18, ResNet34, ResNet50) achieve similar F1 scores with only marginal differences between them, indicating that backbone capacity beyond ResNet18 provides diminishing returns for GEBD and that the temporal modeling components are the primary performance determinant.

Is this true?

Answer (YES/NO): NO